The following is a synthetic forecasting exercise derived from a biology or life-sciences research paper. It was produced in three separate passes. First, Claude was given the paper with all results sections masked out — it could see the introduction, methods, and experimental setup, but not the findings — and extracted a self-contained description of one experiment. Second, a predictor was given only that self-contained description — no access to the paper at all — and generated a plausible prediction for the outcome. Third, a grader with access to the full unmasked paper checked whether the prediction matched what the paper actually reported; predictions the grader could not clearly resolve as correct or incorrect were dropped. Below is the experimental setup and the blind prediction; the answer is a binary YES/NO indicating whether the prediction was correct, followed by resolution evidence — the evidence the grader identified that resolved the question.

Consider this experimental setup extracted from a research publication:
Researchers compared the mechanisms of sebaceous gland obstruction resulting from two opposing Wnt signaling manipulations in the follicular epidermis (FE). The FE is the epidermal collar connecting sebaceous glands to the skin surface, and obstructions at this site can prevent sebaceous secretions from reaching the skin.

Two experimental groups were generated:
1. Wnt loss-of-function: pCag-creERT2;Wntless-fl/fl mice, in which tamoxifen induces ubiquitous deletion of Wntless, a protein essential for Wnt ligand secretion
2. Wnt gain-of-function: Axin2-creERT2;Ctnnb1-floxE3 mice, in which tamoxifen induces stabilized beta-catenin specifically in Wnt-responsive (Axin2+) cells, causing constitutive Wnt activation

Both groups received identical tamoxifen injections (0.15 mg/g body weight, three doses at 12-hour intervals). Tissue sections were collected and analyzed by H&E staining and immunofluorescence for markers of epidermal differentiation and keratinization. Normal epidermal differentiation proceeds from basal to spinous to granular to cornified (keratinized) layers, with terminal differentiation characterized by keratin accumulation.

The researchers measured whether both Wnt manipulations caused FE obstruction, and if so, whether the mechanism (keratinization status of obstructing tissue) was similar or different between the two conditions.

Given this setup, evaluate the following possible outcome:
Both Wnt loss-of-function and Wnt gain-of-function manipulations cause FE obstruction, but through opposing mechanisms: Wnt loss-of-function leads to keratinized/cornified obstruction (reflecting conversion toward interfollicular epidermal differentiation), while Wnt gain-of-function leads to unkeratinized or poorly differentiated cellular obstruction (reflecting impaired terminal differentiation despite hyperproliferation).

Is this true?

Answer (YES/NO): NO